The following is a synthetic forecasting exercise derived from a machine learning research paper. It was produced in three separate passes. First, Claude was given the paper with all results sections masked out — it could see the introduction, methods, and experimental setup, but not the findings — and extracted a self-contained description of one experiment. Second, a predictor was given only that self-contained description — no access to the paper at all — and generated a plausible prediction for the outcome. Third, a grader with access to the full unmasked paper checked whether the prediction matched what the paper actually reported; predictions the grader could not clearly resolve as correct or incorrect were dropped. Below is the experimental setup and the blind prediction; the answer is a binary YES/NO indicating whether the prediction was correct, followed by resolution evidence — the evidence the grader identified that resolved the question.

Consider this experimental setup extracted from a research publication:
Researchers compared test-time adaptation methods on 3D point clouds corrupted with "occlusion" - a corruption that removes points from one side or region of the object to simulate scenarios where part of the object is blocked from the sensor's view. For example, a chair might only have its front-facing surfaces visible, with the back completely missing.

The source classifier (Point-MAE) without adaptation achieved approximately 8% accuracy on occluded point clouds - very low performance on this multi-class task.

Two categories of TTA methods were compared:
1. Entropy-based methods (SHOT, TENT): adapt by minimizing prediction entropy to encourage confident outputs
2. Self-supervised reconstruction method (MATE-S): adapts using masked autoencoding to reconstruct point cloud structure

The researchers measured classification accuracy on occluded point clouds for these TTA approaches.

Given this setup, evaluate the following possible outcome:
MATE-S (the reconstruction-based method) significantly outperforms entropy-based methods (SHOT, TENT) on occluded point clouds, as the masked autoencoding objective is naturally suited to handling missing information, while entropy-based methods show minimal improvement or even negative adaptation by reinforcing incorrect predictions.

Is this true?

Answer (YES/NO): YES